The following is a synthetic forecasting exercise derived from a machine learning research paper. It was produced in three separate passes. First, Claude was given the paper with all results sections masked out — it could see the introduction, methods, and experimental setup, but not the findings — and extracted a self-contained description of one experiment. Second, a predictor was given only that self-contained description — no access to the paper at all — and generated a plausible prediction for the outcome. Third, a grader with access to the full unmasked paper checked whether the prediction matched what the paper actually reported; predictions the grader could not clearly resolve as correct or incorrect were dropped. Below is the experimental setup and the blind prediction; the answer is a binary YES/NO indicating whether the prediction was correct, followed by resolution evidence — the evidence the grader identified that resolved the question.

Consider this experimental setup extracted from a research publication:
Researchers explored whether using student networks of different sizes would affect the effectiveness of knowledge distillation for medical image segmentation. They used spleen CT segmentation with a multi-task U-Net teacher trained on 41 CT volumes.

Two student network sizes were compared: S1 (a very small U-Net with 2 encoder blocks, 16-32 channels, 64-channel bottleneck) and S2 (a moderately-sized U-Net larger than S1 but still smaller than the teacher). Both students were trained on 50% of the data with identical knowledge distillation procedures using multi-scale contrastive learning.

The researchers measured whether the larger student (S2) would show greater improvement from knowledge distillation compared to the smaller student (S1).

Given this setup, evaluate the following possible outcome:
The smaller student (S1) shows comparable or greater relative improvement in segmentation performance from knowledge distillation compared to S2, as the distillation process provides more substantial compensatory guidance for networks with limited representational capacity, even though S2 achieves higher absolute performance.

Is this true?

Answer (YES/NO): YES